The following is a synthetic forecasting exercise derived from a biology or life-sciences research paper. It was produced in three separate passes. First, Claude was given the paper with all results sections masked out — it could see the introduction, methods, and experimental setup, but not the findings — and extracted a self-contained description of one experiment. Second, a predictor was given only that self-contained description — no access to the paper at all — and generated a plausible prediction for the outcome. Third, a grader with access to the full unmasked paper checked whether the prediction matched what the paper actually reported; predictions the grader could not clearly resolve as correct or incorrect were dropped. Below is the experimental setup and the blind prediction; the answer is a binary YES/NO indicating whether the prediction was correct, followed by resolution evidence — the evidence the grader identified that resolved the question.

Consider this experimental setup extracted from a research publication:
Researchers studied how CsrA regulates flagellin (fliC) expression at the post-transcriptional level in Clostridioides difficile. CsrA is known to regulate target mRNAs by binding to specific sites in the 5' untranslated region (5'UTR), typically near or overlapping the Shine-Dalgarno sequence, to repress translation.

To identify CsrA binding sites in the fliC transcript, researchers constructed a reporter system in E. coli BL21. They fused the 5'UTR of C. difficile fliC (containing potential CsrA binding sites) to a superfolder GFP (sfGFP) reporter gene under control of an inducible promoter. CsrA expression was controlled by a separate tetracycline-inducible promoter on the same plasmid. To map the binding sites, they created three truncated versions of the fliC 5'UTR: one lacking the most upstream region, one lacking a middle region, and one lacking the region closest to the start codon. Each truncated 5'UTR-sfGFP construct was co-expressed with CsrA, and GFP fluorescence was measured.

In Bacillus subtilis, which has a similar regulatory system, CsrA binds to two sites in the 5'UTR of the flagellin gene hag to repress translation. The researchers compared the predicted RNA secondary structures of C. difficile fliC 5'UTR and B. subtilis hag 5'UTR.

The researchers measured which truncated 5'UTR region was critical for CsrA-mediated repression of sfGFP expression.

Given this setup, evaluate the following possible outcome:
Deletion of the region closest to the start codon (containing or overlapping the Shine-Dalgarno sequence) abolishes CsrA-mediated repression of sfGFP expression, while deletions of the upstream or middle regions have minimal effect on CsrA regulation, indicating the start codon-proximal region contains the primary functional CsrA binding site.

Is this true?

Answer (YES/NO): YES